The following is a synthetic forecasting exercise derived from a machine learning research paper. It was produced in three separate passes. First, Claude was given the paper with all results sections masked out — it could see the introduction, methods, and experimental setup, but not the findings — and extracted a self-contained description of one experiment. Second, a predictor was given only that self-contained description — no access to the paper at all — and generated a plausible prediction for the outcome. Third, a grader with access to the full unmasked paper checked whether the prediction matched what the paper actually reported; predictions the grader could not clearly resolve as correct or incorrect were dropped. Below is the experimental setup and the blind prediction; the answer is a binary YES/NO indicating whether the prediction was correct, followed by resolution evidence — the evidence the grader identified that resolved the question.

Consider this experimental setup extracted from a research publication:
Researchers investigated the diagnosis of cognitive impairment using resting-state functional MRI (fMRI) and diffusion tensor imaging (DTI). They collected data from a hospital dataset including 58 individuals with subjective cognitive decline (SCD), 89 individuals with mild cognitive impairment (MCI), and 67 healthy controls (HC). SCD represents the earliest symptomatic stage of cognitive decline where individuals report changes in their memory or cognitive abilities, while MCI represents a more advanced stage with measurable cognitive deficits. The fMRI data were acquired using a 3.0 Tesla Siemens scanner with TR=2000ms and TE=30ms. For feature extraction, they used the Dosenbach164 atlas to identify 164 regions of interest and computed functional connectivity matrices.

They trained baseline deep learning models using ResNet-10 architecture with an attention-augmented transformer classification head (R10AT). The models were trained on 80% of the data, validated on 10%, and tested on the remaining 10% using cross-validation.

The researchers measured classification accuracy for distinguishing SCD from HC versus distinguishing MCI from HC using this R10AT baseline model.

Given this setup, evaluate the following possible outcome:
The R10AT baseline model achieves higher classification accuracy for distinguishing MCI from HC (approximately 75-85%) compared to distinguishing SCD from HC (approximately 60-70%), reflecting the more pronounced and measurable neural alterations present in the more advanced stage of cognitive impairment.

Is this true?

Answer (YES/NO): NO